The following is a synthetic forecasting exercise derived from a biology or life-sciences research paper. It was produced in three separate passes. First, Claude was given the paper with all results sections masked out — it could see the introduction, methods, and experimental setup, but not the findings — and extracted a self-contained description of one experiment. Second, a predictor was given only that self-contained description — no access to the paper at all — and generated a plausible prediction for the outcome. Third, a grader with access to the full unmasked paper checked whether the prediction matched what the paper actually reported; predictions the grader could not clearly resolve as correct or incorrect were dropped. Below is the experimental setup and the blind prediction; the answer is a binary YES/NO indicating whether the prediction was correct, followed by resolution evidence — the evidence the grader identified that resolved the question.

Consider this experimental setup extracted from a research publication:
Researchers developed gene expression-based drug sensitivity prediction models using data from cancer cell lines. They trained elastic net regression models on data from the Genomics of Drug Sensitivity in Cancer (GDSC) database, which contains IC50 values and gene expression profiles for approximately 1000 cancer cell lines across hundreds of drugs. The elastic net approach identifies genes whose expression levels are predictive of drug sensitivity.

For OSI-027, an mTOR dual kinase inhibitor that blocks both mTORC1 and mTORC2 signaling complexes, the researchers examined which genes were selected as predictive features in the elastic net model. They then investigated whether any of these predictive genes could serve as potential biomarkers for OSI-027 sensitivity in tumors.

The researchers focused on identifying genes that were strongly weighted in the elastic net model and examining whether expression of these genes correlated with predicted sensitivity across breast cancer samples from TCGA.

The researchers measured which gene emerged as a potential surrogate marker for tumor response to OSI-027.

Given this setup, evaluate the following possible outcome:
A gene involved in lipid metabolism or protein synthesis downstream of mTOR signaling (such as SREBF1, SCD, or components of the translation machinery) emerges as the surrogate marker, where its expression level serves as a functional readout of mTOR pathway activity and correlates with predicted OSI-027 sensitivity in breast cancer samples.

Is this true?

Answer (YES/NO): NO